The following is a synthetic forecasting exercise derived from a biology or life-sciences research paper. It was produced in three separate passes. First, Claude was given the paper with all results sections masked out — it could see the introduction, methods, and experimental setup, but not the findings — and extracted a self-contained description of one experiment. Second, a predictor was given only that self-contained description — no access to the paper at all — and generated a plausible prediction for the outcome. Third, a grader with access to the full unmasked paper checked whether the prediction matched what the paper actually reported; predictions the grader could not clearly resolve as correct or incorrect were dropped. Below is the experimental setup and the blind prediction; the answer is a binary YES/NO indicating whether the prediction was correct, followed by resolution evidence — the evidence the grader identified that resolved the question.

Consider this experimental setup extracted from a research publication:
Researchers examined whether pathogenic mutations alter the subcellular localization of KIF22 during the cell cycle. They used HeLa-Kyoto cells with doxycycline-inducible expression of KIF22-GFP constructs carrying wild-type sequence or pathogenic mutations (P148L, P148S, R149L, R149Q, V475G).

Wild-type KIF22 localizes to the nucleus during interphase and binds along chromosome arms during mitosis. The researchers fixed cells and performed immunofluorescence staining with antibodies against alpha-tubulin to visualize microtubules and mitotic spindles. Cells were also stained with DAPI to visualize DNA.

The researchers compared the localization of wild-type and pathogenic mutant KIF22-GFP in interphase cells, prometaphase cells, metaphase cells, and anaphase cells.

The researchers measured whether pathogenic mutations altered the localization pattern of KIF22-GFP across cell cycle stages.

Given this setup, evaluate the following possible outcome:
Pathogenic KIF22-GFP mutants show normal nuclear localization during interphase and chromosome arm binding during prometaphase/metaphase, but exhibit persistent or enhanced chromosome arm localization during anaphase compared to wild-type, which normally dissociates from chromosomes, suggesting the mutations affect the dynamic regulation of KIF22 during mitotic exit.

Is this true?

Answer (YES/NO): NO